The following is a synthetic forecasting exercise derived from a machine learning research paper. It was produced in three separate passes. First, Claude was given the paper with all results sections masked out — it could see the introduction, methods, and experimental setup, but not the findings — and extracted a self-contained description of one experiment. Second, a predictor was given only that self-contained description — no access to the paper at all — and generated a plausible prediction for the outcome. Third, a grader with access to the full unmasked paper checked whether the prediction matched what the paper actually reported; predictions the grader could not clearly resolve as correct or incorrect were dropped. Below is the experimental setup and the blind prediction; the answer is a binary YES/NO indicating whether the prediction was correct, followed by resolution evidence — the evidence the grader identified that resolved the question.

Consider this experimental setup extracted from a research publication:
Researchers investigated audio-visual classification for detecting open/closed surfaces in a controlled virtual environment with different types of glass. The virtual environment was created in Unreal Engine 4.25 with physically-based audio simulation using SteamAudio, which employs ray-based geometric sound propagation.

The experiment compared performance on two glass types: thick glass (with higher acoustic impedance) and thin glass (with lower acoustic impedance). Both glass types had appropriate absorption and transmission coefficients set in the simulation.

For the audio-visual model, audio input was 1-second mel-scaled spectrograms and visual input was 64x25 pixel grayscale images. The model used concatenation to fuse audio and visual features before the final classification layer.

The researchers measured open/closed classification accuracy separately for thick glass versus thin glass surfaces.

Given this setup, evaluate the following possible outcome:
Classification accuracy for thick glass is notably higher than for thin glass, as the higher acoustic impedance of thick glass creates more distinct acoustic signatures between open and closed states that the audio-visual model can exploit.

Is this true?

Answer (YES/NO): NO